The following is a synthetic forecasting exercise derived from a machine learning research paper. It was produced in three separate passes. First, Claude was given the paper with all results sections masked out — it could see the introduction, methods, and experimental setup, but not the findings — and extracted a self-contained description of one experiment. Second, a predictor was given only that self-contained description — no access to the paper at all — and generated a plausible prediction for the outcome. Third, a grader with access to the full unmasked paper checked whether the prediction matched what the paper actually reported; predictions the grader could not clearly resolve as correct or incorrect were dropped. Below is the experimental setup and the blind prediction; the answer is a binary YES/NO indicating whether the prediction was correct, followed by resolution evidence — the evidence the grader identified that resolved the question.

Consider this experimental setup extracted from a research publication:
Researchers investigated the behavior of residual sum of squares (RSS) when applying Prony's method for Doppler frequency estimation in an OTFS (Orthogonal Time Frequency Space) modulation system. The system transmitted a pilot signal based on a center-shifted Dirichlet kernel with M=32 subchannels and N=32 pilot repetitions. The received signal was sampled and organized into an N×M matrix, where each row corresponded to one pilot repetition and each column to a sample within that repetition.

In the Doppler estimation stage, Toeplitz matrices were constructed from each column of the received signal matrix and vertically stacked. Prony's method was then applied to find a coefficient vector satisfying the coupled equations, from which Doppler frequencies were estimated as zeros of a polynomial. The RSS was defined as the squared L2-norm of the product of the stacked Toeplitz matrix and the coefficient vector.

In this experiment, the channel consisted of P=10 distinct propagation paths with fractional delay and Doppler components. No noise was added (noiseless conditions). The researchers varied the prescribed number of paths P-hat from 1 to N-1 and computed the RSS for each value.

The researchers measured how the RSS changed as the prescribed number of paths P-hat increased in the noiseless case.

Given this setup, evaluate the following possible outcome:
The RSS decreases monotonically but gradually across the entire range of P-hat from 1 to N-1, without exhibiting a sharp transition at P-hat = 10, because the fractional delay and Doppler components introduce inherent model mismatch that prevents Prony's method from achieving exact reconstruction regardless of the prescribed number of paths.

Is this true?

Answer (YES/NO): NO